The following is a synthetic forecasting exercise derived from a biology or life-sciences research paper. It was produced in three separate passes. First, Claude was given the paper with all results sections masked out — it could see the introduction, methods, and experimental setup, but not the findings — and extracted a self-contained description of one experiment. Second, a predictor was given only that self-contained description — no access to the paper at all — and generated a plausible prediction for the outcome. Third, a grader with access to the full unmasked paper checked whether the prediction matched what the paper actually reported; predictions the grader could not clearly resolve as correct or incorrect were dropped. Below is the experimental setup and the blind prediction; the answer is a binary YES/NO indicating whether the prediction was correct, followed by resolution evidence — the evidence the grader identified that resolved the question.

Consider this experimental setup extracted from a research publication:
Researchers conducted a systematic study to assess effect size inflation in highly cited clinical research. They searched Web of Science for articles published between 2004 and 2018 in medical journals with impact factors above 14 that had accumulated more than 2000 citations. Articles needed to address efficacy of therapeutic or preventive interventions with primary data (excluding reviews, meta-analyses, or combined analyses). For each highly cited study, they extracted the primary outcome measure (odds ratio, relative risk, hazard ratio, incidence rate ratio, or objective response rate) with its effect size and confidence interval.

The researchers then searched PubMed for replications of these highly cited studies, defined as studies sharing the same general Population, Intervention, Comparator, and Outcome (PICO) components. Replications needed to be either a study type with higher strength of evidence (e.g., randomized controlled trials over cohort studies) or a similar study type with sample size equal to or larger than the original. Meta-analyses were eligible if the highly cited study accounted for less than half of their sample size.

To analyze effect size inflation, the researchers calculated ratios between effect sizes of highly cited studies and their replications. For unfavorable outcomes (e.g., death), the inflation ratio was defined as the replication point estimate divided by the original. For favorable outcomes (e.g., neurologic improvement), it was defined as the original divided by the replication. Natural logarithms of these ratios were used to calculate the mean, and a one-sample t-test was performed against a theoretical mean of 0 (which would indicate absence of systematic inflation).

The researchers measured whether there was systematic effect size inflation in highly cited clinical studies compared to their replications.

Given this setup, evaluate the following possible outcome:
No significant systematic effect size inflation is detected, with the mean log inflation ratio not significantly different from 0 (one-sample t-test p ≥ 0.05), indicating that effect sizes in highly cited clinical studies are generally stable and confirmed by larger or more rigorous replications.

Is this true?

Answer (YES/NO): YES